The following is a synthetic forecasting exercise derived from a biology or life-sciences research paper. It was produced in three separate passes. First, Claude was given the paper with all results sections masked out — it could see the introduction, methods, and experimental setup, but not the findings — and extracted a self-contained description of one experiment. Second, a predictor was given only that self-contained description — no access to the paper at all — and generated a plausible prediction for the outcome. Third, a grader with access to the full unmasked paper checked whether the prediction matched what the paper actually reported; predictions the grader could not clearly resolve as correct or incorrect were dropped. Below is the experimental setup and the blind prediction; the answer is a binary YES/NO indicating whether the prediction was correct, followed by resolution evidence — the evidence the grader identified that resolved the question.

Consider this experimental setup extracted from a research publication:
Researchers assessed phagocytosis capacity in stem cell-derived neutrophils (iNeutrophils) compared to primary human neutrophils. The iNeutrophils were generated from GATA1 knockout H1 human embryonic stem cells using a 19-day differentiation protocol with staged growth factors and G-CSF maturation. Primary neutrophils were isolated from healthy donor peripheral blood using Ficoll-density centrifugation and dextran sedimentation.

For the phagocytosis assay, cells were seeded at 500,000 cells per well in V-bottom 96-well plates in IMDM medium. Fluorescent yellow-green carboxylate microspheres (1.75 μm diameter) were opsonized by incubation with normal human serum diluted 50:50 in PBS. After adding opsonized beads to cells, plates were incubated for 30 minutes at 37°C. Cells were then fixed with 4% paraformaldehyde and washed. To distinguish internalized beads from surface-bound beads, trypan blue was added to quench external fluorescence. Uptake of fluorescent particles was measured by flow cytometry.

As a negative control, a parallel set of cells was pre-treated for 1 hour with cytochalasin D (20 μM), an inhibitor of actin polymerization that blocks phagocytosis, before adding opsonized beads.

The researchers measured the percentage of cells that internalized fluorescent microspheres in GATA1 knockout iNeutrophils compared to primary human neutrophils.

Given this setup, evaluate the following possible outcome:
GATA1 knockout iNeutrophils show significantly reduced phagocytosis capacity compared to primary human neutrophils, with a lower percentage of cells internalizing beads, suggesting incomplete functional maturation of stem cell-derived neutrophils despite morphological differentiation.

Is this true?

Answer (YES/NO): NO